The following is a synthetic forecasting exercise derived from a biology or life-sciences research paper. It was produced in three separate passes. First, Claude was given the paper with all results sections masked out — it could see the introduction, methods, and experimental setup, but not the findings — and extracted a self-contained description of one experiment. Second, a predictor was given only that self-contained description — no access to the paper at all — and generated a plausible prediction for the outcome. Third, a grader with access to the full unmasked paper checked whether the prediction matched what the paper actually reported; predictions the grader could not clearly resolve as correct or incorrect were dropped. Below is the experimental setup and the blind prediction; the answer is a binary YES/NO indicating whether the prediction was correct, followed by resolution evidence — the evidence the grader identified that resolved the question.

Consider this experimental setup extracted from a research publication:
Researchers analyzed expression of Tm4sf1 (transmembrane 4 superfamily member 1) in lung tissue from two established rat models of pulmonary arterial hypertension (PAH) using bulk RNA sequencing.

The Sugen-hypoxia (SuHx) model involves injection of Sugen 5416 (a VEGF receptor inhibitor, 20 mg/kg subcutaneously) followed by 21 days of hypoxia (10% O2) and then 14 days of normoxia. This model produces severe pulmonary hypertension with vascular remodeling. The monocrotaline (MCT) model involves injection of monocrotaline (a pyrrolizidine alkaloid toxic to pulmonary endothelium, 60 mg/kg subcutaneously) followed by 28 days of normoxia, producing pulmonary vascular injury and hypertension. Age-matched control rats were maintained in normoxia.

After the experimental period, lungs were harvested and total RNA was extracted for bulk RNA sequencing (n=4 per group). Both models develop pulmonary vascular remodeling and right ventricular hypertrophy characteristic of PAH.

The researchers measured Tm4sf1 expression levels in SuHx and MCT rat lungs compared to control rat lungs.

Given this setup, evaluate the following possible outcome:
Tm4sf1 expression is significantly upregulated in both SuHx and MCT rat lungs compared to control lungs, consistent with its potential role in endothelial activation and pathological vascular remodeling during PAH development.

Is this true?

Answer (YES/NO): YES